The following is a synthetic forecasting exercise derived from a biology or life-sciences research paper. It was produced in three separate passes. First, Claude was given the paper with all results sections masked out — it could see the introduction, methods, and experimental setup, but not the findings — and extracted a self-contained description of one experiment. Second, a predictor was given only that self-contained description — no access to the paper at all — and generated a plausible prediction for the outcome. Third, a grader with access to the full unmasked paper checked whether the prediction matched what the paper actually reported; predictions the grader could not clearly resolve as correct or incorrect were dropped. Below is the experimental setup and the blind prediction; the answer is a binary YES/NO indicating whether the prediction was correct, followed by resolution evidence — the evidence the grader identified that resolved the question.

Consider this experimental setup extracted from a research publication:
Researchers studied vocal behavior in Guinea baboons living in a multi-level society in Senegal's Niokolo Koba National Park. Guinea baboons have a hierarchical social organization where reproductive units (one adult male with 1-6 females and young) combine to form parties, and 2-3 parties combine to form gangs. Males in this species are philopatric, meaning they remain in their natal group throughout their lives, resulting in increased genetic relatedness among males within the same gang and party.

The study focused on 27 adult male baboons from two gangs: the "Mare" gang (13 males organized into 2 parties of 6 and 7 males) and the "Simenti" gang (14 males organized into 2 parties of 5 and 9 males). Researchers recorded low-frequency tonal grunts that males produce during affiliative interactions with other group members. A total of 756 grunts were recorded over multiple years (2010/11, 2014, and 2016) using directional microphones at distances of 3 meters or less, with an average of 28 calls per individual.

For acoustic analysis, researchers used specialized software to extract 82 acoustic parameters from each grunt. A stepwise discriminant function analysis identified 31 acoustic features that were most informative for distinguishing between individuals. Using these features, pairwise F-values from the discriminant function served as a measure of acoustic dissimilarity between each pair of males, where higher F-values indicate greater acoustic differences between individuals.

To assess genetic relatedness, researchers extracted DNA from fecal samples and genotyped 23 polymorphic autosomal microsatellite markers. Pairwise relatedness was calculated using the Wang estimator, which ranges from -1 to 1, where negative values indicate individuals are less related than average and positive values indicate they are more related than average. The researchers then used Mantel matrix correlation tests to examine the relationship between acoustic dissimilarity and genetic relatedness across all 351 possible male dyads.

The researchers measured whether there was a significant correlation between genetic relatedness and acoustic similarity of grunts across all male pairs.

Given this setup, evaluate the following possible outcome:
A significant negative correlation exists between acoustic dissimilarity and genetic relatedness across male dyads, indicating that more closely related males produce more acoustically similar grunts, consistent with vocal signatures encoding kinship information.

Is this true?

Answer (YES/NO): NO